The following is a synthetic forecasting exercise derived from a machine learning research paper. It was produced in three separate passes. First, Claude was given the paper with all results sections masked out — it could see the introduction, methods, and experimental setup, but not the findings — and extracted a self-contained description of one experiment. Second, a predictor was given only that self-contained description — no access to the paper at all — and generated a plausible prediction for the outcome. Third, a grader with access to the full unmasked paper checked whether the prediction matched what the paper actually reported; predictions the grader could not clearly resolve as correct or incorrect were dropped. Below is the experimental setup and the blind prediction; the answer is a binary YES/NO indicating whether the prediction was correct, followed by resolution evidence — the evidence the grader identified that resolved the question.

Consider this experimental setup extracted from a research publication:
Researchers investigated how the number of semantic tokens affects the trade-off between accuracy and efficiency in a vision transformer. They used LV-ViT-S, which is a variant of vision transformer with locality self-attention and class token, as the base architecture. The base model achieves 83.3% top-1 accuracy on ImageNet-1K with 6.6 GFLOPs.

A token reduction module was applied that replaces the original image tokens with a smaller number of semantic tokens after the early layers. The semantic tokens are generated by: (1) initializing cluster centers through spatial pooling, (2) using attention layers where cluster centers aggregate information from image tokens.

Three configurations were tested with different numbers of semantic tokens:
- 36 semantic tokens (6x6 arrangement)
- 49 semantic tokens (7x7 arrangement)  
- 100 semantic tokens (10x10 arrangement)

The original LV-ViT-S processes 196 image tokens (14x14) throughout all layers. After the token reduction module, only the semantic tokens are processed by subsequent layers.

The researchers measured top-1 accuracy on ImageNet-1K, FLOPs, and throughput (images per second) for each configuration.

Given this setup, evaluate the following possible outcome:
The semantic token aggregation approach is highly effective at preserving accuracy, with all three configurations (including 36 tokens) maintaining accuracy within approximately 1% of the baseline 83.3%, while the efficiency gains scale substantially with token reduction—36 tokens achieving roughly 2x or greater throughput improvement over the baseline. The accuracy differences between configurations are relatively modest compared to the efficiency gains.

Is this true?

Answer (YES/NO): NO